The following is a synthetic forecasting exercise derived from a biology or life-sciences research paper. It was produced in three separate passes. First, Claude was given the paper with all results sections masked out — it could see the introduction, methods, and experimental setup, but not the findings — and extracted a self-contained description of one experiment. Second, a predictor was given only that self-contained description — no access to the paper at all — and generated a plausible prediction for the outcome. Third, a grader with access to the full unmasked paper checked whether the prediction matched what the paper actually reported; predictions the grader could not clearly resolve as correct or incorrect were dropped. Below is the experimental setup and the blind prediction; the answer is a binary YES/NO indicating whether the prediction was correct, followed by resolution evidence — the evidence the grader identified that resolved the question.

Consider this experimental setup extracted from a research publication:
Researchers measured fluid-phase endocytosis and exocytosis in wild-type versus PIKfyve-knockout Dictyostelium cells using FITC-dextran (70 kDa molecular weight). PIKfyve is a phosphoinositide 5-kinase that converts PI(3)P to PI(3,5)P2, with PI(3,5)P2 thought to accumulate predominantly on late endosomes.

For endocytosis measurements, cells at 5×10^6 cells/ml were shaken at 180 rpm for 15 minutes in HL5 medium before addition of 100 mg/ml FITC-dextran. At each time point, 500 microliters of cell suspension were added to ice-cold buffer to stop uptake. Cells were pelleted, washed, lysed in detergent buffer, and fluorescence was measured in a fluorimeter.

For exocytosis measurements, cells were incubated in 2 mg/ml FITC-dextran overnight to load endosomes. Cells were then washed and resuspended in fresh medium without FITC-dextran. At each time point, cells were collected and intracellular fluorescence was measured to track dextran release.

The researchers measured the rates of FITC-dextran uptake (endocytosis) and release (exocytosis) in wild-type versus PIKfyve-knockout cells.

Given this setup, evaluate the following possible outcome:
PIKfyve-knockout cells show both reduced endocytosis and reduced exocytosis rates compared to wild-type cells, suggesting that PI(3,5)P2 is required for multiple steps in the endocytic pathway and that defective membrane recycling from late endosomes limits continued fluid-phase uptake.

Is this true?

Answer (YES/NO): NO